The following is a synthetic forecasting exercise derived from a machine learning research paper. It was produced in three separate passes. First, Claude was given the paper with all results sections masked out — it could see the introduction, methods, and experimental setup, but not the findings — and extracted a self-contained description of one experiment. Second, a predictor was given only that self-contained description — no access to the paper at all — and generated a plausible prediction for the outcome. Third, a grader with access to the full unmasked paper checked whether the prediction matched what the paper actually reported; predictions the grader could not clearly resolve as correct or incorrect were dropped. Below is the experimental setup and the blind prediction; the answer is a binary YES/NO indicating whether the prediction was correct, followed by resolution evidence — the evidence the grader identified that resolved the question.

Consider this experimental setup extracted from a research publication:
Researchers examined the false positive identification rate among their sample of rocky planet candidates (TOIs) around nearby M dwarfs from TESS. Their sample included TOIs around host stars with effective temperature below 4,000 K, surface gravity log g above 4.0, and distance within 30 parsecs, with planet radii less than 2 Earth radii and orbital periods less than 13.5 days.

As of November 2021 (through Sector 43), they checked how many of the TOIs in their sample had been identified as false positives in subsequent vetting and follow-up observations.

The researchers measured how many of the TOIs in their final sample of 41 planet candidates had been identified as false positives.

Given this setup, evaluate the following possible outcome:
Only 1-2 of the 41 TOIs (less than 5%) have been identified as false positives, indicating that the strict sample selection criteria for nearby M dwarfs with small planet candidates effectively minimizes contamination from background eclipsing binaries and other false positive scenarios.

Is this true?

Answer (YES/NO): NO